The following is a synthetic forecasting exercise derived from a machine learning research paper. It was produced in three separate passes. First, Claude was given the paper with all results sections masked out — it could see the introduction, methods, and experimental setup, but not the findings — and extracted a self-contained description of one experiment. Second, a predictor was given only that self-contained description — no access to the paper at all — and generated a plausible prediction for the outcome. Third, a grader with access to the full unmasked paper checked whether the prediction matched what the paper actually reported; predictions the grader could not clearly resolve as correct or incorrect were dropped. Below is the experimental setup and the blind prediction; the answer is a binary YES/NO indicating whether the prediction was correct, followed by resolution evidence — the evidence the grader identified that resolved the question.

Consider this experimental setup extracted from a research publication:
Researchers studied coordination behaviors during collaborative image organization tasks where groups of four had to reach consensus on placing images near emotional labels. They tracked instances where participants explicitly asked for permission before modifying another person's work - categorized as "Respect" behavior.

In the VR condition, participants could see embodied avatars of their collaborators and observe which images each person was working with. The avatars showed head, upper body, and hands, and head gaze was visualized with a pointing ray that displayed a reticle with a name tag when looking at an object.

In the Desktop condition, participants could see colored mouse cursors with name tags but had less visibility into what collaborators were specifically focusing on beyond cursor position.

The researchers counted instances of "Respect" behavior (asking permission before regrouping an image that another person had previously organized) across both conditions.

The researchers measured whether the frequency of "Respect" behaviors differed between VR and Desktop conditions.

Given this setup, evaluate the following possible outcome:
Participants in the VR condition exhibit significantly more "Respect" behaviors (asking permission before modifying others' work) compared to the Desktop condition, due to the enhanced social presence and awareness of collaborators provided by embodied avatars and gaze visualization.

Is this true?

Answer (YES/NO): YES